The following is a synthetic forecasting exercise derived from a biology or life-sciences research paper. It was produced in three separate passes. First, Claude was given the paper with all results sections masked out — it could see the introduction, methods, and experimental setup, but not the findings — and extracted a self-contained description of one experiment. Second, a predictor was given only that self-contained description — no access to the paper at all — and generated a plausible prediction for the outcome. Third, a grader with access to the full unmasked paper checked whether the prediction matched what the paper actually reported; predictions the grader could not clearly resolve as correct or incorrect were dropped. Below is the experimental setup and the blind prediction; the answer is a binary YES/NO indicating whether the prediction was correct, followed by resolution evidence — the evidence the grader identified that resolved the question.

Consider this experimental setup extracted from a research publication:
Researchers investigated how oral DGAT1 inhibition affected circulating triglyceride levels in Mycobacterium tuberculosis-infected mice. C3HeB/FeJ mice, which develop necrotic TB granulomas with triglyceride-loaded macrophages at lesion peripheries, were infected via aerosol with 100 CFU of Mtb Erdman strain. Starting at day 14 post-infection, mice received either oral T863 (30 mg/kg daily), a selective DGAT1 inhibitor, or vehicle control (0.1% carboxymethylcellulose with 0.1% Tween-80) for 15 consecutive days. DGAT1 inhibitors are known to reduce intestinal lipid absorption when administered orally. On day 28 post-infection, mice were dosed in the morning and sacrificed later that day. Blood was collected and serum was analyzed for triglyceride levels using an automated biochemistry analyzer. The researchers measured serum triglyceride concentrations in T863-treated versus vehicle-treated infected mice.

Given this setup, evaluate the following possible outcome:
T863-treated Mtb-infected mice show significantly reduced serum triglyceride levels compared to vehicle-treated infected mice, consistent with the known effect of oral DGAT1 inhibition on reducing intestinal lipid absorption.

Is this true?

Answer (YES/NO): YES